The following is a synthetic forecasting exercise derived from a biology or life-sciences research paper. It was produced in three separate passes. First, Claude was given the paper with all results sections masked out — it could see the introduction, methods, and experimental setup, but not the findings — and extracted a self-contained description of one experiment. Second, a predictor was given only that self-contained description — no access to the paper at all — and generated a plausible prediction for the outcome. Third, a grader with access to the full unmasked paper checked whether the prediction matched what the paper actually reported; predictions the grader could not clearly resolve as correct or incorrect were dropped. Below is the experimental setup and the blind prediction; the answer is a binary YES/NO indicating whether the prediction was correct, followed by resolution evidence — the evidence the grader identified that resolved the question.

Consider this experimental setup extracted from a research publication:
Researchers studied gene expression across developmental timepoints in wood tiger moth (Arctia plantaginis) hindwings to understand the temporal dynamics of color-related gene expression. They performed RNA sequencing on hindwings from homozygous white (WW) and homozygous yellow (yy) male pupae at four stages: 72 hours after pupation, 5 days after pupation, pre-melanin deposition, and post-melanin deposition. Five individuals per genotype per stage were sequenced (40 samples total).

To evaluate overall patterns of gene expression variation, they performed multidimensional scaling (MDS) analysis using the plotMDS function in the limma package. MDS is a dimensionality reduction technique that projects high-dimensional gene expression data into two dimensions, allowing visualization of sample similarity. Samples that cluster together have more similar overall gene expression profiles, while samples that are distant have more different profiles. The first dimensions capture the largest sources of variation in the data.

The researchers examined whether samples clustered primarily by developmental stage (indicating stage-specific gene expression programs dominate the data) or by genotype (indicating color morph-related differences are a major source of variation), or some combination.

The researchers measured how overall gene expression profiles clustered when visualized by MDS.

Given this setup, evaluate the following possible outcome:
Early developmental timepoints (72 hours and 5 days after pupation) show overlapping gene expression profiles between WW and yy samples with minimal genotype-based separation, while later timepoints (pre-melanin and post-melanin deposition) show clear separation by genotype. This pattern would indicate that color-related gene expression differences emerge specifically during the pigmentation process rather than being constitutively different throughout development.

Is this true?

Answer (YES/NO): NO